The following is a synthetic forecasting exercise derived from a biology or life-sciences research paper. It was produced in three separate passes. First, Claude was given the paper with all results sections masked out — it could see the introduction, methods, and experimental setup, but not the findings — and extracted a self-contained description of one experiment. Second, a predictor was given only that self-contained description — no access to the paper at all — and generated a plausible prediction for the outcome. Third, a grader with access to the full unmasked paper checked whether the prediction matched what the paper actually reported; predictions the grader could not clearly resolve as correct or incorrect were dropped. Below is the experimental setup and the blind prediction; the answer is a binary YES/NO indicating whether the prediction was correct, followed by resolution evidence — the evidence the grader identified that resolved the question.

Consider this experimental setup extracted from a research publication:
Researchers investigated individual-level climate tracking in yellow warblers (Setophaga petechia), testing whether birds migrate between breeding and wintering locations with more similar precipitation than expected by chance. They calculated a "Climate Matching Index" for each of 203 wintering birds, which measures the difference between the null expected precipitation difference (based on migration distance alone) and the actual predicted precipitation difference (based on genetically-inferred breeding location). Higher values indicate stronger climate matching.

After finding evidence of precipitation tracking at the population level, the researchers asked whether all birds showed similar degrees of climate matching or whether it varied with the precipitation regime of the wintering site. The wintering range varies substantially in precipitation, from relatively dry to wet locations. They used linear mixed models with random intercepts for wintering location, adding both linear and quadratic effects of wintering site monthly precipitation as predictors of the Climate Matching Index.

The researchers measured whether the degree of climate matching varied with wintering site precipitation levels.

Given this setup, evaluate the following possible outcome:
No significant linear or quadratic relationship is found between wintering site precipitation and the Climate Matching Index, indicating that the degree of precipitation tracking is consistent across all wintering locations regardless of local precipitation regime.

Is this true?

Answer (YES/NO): NO